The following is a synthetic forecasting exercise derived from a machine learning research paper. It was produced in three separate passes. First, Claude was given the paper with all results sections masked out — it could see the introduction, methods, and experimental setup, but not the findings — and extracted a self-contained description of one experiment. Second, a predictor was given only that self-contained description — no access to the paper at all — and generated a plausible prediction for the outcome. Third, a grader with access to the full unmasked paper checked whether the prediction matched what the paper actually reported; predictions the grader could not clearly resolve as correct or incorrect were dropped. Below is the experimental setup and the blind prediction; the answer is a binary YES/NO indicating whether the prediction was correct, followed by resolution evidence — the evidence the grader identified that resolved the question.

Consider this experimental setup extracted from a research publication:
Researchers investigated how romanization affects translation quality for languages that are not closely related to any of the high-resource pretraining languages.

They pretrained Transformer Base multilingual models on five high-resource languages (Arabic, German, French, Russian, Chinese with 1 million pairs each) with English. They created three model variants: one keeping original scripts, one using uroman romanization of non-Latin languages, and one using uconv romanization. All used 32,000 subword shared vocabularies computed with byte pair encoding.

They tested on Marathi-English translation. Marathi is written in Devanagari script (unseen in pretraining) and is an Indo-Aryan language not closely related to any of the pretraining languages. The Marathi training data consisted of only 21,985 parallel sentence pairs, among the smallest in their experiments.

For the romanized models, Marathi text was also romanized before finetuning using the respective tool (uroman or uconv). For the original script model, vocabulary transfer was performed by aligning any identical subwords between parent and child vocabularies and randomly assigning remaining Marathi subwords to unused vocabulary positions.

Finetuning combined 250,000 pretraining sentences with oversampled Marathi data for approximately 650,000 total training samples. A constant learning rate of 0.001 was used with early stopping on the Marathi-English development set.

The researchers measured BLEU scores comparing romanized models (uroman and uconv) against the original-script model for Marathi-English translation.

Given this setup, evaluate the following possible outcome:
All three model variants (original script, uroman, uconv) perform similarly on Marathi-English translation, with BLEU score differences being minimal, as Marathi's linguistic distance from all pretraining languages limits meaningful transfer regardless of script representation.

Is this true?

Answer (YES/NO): NO